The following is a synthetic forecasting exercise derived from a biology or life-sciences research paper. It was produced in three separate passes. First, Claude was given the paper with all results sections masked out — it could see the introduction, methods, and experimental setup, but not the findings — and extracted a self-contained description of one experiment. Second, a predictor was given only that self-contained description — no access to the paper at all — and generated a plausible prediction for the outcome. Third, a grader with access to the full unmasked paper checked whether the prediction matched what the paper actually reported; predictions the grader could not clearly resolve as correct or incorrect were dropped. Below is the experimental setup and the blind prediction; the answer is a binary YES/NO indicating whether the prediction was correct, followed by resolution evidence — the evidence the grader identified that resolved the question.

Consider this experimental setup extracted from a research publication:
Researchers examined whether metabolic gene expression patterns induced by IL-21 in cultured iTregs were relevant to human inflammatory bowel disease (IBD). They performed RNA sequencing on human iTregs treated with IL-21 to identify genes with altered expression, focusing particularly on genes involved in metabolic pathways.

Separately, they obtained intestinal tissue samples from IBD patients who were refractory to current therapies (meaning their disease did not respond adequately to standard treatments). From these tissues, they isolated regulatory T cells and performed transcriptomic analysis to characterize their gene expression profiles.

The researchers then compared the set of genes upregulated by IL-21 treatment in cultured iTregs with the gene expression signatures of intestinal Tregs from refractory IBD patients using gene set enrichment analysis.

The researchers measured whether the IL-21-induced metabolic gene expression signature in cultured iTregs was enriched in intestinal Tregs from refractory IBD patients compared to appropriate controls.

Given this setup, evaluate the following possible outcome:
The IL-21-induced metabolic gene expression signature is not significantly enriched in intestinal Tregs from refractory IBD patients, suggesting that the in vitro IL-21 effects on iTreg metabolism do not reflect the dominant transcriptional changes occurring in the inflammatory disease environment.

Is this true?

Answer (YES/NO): NO